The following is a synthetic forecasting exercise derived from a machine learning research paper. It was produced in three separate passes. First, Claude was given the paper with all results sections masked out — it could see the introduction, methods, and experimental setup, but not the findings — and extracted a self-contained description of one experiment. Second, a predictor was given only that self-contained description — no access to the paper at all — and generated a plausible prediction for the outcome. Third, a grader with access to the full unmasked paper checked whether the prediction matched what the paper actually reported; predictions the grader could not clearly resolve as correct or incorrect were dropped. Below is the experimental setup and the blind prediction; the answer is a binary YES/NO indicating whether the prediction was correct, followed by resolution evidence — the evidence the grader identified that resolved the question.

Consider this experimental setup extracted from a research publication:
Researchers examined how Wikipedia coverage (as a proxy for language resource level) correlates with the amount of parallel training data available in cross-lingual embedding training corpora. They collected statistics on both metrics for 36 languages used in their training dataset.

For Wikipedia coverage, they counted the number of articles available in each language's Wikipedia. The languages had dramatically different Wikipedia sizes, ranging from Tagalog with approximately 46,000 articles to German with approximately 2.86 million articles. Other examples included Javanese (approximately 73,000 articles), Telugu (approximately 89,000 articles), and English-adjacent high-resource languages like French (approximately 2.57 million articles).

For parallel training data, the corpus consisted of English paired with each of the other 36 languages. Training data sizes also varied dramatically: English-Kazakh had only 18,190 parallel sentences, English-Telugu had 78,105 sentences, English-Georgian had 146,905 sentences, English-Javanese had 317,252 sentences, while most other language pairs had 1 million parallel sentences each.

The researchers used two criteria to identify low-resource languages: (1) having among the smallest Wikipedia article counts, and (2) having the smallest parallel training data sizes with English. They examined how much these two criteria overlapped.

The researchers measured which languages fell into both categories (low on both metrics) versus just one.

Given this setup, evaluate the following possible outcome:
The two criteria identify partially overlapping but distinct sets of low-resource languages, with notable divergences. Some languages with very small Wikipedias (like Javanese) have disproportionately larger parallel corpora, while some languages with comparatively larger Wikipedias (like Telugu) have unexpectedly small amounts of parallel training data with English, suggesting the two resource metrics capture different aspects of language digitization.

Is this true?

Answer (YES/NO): NO